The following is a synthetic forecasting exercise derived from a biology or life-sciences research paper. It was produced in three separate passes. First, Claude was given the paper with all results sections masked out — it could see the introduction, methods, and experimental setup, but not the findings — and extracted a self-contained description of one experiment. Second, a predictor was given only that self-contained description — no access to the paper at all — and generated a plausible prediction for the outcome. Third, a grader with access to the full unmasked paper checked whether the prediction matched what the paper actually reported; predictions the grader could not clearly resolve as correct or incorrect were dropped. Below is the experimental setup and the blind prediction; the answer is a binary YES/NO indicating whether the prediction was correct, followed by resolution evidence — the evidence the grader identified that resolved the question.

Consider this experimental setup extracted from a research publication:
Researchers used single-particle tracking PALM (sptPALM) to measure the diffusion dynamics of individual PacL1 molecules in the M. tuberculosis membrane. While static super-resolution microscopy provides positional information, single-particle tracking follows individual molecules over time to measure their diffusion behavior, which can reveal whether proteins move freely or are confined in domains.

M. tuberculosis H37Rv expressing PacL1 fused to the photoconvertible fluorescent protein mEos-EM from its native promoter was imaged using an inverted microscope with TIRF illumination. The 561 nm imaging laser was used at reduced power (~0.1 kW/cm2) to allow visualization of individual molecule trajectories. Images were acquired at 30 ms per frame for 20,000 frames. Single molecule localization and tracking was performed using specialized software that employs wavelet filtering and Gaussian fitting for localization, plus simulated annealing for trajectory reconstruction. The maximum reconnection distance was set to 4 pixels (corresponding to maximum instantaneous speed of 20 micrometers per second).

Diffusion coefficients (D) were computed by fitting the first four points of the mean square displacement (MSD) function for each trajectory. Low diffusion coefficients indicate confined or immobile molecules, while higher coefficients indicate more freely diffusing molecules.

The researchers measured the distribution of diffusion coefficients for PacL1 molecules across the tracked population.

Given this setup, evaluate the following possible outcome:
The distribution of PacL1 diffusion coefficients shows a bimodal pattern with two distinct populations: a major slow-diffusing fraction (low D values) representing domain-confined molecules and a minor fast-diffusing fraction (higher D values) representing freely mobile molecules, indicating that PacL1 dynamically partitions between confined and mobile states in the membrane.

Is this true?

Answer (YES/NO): NO